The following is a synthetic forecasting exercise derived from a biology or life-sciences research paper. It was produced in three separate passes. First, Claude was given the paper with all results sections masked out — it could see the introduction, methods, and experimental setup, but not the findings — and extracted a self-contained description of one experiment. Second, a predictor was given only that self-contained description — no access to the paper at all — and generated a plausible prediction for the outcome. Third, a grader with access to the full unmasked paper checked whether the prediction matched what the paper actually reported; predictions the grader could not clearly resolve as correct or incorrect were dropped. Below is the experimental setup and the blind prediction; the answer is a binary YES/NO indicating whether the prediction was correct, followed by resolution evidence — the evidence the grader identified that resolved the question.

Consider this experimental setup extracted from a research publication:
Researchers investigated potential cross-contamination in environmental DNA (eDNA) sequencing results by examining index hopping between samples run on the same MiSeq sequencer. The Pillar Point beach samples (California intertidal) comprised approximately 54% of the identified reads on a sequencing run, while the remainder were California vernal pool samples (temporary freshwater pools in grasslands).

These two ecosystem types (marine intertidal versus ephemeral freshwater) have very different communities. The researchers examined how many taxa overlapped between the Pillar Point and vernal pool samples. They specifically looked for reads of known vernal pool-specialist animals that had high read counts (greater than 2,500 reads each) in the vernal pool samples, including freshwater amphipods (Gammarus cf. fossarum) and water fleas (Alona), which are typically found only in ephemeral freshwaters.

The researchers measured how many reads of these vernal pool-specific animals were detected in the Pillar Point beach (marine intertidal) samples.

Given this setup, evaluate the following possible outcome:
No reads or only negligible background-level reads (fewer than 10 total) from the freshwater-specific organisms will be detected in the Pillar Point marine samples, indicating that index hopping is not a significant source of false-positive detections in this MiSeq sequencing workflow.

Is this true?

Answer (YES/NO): YES